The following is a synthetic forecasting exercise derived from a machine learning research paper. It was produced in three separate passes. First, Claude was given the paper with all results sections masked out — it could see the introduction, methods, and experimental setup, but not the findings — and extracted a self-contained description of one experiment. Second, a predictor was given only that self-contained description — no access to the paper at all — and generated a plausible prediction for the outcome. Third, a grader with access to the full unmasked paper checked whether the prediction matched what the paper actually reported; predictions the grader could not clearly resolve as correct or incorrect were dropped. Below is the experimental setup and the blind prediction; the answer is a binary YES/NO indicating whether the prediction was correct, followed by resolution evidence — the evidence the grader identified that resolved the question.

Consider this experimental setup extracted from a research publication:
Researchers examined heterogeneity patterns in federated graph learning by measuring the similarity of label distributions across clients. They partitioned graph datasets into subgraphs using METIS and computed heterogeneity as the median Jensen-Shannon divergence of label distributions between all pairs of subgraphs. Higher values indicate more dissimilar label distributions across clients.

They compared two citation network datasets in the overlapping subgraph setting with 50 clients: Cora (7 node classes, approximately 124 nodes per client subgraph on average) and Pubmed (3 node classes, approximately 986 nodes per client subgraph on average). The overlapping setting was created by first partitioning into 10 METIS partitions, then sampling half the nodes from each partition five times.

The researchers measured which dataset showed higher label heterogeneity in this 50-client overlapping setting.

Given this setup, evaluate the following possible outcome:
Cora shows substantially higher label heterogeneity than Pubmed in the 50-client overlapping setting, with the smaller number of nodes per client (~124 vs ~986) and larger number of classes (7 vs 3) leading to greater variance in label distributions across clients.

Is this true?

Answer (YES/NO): YES